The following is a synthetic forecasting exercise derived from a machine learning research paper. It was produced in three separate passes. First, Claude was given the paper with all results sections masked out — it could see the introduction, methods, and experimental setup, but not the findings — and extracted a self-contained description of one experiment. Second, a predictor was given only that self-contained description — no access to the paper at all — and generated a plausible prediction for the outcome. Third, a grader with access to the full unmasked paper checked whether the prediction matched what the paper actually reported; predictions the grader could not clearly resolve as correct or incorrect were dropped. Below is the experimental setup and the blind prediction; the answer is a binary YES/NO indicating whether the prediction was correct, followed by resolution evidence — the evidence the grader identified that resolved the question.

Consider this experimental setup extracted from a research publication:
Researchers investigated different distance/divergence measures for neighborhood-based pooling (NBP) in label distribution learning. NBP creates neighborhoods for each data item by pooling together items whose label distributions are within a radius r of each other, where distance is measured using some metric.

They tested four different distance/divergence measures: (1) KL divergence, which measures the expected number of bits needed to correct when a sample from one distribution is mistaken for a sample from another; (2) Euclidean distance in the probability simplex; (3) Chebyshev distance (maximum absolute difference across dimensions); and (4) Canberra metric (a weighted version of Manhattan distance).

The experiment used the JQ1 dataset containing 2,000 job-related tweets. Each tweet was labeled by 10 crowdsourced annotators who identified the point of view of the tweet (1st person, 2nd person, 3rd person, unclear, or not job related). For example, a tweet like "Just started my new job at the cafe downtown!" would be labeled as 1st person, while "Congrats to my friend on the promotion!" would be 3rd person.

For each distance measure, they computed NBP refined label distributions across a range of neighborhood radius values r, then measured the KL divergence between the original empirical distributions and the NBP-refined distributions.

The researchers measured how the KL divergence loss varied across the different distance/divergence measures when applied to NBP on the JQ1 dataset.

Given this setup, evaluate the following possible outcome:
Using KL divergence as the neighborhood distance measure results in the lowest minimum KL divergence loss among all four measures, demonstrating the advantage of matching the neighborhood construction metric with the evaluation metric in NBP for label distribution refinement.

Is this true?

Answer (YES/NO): NO